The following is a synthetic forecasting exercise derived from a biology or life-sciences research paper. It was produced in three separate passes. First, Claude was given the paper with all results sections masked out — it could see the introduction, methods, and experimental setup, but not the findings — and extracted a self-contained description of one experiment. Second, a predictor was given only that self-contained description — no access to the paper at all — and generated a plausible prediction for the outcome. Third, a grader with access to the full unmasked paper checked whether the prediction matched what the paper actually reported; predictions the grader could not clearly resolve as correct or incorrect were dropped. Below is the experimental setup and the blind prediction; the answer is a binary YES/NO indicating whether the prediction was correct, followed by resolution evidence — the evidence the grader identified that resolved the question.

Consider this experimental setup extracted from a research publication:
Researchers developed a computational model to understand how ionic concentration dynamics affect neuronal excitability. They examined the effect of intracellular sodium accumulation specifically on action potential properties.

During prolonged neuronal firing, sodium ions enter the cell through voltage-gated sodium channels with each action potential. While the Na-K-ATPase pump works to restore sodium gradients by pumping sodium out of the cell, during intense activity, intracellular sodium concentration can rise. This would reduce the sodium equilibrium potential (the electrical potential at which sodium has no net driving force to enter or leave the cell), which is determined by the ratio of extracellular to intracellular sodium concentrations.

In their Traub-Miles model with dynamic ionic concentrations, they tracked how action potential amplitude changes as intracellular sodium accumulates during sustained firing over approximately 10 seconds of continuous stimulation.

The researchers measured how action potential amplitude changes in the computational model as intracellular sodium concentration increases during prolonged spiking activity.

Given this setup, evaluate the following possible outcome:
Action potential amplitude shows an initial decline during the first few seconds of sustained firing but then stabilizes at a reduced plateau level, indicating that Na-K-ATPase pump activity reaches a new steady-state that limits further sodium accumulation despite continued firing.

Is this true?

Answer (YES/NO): NO